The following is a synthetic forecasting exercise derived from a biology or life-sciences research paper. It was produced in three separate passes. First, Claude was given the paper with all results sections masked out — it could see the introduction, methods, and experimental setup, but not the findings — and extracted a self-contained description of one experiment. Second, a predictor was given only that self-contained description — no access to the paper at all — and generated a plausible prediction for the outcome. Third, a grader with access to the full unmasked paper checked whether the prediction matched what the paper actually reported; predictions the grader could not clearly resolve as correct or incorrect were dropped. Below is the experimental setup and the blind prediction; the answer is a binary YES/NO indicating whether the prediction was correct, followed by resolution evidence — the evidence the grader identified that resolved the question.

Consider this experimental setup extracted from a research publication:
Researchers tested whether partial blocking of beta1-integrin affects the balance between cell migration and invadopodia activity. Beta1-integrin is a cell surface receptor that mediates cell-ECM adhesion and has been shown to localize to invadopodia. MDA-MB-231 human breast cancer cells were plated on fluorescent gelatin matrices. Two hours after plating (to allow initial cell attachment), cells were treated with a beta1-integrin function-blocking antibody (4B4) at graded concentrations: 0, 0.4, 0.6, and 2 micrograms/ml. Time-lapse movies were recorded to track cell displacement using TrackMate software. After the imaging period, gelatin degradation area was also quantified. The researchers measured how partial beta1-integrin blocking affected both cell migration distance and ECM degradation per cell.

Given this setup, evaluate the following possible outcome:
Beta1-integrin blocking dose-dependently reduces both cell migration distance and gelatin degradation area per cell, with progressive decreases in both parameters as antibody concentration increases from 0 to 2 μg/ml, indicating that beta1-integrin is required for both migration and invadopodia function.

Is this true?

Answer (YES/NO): NO